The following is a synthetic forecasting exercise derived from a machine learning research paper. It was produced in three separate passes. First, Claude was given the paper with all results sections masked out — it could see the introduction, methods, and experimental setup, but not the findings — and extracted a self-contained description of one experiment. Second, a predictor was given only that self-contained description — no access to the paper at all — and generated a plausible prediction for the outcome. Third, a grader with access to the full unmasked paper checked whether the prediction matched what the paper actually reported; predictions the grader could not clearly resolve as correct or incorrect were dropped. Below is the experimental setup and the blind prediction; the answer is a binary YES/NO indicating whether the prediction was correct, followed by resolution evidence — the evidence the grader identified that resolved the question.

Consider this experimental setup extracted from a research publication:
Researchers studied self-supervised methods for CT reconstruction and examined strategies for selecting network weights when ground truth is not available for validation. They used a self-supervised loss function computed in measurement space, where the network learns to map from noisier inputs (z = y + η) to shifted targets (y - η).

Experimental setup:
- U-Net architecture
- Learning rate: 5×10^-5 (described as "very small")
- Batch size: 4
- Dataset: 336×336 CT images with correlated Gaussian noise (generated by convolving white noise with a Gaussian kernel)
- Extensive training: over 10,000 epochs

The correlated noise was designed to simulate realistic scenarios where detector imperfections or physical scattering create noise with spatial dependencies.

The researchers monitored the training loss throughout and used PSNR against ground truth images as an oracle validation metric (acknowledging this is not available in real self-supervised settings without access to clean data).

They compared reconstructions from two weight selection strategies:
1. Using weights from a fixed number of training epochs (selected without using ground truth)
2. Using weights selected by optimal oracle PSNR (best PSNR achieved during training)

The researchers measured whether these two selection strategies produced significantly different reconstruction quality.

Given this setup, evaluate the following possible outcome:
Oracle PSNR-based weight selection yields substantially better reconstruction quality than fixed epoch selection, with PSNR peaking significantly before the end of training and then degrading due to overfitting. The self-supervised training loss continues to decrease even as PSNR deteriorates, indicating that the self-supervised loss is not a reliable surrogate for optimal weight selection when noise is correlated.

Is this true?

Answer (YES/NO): NO